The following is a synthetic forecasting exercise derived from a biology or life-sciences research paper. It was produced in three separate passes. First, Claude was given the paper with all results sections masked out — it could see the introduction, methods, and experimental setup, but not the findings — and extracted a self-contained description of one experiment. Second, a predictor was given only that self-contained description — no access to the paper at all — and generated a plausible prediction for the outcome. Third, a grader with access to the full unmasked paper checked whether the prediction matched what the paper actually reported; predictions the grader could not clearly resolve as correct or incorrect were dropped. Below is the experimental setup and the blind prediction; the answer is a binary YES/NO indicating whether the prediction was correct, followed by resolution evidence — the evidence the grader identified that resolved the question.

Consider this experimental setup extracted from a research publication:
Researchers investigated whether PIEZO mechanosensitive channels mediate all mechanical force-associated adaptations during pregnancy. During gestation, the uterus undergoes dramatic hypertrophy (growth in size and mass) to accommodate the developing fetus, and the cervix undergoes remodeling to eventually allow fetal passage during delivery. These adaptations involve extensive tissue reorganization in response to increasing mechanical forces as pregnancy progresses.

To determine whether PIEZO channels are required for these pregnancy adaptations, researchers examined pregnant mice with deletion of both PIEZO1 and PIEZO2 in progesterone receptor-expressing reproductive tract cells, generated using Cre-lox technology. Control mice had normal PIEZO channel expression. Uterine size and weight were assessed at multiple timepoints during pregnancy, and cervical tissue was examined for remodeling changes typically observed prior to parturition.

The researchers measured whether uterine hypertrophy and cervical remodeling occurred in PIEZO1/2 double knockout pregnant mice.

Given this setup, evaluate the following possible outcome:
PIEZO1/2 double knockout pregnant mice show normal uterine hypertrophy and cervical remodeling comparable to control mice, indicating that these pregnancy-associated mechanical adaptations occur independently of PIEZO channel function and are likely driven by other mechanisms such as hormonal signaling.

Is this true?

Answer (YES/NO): YES